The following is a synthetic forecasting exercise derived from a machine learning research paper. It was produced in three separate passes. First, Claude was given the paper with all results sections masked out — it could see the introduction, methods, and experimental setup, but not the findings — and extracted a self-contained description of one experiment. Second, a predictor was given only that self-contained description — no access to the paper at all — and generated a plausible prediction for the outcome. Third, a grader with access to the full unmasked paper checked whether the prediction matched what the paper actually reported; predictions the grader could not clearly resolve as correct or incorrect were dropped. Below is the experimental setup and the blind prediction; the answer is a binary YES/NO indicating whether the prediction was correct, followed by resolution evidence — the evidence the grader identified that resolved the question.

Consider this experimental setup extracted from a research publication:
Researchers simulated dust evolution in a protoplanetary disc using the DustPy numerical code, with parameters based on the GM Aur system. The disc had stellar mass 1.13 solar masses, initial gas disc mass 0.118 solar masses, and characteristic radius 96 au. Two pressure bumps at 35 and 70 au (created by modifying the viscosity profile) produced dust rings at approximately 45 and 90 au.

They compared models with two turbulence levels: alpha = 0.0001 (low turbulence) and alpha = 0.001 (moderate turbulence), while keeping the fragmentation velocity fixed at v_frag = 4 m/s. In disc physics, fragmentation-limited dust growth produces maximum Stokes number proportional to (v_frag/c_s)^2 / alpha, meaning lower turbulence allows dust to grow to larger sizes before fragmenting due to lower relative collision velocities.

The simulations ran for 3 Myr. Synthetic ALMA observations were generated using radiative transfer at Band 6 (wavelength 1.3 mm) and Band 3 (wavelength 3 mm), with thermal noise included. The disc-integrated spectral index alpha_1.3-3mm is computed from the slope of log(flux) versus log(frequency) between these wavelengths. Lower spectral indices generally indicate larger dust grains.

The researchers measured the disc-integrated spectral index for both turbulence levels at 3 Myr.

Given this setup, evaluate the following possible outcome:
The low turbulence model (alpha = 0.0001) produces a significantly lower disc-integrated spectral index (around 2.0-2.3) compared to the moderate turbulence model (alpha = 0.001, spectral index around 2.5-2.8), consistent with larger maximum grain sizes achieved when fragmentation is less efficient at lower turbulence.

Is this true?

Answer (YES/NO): NO